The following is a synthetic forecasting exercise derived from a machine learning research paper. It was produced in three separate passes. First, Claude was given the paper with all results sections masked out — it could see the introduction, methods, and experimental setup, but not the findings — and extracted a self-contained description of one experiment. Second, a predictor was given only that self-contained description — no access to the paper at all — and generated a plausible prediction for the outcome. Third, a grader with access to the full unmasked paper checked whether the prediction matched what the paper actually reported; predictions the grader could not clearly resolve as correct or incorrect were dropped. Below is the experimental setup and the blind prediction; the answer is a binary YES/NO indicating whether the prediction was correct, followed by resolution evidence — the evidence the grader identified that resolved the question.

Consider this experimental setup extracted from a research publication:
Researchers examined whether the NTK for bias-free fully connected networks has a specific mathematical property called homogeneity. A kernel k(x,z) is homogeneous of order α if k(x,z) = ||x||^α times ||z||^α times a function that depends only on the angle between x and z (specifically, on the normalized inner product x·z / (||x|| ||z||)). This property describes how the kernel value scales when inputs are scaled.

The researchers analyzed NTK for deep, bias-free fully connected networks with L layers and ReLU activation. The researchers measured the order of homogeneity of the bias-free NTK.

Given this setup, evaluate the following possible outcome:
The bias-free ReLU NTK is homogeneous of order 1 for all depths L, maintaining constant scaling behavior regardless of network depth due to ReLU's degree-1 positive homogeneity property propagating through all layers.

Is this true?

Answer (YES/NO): YES